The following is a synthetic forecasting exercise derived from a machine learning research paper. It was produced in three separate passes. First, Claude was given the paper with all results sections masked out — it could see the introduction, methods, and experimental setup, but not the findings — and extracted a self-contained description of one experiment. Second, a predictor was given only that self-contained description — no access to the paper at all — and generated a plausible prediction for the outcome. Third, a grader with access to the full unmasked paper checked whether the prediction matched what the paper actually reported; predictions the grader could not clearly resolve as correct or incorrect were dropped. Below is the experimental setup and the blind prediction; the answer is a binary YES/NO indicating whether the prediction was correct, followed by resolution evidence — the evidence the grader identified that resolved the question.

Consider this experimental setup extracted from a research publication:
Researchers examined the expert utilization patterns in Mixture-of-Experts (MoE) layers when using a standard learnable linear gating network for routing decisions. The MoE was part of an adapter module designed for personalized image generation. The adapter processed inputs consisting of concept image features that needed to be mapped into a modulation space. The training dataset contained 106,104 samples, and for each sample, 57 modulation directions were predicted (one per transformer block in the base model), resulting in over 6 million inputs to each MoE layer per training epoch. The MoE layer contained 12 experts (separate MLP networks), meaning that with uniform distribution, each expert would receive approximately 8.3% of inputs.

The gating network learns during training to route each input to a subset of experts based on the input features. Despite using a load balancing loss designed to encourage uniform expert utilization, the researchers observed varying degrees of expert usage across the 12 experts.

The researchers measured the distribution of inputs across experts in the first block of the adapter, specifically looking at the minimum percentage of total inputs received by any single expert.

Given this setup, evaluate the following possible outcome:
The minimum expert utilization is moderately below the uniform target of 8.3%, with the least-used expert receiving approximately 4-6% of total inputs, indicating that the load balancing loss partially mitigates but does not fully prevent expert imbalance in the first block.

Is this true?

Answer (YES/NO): NO